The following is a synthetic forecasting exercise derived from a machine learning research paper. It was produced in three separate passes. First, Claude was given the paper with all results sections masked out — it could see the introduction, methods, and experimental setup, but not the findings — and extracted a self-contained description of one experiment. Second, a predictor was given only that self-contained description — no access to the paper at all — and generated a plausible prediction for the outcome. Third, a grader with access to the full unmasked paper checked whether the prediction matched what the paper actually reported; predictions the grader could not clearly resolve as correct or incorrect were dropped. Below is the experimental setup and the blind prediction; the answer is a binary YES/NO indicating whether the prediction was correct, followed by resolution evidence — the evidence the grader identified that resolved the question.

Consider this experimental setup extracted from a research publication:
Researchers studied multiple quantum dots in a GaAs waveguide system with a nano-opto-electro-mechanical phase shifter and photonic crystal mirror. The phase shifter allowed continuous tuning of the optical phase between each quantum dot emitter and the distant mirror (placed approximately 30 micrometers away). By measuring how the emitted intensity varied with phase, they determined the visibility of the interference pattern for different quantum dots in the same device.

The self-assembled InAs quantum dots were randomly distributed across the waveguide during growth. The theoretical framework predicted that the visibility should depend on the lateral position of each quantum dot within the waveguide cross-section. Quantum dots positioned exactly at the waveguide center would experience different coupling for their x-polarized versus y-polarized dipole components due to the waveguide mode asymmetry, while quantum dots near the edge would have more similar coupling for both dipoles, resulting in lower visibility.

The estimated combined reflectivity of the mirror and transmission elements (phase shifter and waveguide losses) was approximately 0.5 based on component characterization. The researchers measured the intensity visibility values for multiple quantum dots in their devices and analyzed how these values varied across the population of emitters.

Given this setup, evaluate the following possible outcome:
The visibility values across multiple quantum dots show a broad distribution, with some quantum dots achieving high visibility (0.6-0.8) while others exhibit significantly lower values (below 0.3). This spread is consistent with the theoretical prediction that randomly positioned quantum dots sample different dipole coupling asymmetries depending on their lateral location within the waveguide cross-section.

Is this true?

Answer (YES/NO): NO